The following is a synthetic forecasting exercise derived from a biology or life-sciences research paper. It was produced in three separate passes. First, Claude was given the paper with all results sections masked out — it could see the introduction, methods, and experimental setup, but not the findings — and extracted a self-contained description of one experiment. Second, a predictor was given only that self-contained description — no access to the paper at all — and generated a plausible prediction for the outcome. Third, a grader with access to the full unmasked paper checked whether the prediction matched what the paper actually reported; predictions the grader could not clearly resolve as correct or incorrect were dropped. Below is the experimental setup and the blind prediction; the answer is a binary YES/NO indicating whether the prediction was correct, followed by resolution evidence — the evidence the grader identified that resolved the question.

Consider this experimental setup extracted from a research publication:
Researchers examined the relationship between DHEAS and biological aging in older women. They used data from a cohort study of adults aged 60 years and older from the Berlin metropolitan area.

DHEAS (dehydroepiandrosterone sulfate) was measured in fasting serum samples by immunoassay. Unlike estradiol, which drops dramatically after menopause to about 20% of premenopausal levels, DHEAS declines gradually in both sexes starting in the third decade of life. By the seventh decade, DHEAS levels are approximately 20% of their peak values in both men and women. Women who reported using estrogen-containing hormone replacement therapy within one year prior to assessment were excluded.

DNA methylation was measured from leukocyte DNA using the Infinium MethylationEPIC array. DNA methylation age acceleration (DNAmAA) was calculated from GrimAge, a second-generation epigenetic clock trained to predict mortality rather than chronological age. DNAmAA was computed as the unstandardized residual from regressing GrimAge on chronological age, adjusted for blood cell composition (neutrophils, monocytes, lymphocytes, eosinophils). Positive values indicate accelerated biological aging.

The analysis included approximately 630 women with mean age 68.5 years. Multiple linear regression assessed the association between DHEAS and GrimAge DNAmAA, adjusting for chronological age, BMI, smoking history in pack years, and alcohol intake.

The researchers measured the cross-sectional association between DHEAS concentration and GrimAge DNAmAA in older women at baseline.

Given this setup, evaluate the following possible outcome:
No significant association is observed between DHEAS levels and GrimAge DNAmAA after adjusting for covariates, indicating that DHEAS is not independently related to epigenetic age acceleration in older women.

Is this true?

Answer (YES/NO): YES